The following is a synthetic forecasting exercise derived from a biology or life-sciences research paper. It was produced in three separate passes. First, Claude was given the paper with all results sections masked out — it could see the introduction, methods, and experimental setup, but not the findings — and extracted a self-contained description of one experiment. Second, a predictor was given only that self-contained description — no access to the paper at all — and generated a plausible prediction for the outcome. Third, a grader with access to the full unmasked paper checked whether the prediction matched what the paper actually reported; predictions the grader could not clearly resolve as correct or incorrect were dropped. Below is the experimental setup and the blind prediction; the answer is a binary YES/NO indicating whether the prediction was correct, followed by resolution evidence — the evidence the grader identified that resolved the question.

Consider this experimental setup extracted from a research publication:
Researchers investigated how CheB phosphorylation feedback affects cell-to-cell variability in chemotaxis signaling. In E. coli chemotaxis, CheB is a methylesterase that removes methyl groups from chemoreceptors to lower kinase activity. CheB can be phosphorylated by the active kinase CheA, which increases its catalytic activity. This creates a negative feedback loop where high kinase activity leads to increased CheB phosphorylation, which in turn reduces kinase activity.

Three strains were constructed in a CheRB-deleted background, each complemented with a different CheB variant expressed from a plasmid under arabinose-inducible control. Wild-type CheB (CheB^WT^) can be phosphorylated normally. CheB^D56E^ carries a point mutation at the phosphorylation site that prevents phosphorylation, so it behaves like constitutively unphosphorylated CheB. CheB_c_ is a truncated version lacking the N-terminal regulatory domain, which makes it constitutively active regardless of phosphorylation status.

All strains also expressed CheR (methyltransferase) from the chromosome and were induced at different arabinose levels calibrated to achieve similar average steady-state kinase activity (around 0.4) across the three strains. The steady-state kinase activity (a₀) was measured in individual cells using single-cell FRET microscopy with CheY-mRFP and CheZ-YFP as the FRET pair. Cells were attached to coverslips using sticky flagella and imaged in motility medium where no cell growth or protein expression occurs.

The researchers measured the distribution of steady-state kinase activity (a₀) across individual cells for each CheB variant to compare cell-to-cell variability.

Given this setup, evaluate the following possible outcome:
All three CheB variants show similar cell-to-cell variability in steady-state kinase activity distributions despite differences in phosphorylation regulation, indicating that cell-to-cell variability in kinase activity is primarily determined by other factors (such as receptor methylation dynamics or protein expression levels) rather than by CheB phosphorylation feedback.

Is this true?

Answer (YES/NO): NO